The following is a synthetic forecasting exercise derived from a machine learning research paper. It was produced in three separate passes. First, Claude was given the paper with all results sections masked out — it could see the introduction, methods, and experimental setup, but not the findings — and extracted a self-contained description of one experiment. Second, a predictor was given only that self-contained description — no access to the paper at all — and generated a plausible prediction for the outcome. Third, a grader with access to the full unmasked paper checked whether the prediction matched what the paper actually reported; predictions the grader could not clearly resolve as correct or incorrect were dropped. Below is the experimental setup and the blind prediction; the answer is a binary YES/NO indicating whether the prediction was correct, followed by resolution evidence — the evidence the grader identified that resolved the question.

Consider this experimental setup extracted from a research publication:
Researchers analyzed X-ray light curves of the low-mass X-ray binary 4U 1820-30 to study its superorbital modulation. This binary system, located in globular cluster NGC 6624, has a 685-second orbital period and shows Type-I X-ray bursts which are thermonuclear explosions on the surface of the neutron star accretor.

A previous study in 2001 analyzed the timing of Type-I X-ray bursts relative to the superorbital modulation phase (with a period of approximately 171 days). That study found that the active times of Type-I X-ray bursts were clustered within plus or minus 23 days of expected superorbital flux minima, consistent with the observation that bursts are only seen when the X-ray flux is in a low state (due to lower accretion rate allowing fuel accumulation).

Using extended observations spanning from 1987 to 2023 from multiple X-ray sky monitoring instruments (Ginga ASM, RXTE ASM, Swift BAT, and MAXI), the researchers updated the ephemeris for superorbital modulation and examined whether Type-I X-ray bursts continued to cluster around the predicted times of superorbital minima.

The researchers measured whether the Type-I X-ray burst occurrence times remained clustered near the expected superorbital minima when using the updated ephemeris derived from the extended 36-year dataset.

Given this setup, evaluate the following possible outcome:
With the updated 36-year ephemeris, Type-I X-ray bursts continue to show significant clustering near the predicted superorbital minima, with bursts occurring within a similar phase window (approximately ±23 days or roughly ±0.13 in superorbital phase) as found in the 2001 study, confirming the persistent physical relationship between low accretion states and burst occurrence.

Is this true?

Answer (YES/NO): NO